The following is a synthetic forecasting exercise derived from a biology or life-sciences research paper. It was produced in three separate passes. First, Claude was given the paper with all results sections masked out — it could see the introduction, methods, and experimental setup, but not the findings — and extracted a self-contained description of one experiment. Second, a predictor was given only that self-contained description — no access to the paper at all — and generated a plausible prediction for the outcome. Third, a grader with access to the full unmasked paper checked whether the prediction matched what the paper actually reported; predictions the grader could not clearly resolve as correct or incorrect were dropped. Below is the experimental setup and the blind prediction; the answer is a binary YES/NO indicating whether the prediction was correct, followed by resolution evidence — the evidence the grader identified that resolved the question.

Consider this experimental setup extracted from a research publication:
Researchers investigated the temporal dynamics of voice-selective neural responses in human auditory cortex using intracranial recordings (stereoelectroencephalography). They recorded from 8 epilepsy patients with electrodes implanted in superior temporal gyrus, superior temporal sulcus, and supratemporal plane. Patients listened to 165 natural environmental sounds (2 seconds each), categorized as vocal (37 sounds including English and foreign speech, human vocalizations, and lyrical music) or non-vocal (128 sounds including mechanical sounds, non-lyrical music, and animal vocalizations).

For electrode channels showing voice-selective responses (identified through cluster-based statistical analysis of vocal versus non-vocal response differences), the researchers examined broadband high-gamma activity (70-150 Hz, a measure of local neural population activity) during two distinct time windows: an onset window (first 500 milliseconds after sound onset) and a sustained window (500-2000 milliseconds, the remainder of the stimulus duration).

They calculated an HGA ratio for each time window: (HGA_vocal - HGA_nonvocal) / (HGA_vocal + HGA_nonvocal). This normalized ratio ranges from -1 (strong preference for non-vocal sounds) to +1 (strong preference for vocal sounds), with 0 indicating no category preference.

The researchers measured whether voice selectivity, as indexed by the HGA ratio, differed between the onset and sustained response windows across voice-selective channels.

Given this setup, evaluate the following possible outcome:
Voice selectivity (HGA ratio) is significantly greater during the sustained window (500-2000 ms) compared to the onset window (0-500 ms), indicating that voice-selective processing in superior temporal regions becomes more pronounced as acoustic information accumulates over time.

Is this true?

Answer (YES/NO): YES